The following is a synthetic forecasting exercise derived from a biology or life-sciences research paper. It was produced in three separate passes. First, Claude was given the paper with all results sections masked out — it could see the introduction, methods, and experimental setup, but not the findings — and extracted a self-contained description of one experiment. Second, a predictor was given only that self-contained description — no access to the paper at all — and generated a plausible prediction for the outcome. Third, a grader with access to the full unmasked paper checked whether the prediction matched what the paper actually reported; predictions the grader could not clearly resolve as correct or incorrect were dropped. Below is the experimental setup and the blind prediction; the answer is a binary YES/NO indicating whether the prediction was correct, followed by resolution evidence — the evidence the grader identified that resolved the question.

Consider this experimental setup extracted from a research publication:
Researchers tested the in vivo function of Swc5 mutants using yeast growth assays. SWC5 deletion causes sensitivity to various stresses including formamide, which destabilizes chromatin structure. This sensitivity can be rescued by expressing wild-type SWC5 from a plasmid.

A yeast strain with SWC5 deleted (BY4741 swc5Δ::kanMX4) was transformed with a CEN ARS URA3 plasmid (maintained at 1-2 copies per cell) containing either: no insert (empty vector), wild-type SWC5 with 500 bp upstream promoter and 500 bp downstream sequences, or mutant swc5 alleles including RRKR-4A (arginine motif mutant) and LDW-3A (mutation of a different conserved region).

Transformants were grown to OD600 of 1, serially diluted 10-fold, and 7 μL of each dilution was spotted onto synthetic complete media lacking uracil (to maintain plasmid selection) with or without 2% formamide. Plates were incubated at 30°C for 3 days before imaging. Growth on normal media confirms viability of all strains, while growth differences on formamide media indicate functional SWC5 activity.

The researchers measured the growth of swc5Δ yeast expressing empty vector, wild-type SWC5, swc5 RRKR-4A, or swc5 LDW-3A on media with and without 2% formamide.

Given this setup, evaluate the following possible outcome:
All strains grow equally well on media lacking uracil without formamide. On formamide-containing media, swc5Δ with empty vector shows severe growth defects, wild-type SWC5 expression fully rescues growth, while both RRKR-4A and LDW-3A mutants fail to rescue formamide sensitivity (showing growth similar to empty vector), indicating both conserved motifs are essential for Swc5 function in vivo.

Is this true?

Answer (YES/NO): NO